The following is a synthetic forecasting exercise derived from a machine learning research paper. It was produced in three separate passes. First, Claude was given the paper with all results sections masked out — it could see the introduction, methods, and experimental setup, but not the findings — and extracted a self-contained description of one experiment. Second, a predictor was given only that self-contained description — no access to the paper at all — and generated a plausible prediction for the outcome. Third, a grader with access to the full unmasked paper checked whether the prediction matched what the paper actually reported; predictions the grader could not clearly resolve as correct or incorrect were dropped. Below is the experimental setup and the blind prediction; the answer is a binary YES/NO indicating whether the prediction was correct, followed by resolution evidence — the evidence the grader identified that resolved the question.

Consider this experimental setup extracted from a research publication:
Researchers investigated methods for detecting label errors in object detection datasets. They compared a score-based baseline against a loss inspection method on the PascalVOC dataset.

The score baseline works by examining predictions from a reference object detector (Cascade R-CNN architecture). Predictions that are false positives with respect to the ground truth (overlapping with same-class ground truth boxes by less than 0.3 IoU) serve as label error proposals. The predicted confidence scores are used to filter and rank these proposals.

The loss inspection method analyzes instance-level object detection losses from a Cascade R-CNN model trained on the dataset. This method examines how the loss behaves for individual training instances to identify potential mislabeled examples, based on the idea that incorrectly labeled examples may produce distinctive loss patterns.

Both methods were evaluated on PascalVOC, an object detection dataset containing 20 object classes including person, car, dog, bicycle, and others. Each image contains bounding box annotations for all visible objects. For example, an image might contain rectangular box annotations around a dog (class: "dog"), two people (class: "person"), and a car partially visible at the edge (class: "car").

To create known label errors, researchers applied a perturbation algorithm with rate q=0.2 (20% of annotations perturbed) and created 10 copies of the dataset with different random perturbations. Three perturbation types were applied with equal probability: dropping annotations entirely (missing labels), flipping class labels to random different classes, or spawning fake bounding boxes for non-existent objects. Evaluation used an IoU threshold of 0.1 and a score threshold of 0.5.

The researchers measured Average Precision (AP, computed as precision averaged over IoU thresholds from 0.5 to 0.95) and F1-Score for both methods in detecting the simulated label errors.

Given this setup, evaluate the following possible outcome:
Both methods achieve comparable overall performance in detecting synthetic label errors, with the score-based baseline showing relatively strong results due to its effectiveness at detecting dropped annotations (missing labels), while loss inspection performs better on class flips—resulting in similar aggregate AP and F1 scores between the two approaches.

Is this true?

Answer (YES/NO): NO